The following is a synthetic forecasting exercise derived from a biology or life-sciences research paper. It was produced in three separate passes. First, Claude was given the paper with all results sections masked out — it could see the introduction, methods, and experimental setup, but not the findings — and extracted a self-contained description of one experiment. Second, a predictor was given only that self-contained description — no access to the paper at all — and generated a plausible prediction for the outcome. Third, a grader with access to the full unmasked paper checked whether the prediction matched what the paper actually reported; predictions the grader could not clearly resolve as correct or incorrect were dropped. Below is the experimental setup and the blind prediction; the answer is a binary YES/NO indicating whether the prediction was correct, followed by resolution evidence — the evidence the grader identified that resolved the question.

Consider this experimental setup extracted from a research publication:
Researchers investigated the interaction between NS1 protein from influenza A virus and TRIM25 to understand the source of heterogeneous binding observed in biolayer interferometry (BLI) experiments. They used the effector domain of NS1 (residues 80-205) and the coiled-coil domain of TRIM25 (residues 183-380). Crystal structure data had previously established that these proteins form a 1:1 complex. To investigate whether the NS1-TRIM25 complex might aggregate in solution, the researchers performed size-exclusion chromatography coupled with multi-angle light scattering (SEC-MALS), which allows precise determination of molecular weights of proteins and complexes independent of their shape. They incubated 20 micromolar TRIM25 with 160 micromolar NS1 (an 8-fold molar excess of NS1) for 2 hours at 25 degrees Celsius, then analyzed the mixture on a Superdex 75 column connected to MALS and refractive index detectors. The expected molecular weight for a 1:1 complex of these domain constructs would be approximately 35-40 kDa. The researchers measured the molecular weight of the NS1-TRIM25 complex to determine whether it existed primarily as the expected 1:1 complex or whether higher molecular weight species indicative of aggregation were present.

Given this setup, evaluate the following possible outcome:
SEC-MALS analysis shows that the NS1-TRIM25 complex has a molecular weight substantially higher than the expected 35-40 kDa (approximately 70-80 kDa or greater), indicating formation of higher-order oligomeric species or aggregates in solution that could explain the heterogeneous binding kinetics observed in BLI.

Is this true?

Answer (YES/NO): NO